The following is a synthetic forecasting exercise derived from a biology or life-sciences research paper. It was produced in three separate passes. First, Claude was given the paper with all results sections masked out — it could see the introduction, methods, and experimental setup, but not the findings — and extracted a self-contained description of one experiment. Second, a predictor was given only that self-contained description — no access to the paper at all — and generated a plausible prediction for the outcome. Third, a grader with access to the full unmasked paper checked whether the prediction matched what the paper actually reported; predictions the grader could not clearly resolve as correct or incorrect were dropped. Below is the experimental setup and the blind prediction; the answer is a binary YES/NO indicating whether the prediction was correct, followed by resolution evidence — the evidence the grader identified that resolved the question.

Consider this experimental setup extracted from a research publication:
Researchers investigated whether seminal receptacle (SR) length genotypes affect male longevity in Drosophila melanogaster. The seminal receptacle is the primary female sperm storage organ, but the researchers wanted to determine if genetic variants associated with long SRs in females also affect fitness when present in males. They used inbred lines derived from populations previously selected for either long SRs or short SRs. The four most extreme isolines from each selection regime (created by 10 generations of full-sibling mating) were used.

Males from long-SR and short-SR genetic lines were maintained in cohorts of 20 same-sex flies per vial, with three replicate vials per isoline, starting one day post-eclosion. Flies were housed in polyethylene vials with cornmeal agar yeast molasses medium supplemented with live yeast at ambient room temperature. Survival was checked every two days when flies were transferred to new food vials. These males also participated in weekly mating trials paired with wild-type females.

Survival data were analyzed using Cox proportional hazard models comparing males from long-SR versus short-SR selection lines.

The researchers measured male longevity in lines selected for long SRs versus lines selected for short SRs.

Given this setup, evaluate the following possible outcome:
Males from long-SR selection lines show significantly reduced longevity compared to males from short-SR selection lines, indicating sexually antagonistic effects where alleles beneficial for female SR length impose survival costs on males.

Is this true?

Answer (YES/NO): NO